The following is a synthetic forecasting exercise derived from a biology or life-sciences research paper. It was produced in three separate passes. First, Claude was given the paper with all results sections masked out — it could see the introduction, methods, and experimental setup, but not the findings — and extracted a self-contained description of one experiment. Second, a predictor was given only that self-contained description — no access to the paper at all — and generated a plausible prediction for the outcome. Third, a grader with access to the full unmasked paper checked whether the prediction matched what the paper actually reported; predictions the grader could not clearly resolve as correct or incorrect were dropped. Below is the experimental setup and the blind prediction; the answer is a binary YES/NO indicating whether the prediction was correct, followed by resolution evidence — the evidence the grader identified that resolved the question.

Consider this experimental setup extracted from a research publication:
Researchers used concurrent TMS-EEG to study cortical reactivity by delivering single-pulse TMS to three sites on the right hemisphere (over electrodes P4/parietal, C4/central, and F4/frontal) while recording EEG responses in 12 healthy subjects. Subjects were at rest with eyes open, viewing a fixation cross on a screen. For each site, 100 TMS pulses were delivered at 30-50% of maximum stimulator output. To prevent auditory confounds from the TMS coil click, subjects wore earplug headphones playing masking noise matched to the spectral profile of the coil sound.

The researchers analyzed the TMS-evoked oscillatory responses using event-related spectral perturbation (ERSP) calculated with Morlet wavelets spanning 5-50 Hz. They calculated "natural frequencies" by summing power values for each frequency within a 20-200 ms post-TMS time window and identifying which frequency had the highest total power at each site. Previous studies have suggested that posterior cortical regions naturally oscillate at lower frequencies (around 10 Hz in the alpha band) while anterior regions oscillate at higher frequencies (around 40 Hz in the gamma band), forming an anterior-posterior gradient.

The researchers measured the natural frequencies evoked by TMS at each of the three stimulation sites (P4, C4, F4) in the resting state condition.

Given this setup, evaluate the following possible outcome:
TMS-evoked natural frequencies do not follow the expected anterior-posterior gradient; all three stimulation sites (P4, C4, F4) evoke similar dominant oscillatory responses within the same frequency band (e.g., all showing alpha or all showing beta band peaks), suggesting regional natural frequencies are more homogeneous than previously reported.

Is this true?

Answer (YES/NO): NO